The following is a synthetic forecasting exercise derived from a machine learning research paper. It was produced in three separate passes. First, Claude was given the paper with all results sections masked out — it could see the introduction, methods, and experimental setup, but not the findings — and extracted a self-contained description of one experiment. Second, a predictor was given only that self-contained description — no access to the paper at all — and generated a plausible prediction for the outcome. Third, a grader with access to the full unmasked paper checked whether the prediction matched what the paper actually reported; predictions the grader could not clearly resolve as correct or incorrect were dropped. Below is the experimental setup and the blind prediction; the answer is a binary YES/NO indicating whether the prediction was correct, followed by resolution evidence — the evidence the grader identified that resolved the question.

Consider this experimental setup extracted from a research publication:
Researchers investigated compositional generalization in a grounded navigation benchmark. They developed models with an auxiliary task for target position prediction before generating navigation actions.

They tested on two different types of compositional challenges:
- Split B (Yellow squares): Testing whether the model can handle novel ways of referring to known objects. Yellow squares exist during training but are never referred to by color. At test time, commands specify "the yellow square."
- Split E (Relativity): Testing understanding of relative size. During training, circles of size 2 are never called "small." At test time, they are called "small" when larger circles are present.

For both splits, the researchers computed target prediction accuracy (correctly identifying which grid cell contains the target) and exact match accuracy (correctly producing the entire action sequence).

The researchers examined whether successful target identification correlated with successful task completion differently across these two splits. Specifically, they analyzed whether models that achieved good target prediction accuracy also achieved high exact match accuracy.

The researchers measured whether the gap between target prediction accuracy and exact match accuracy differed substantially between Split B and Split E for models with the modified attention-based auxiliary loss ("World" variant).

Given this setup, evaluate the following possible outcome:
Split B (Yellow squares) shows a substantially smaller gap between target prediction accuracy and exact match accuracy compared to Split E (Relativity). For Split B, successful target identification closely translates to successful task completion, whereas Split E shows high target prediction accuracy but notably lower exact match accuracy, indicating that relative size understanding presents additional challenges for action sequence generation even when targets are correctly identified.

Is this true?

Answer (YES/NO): NO